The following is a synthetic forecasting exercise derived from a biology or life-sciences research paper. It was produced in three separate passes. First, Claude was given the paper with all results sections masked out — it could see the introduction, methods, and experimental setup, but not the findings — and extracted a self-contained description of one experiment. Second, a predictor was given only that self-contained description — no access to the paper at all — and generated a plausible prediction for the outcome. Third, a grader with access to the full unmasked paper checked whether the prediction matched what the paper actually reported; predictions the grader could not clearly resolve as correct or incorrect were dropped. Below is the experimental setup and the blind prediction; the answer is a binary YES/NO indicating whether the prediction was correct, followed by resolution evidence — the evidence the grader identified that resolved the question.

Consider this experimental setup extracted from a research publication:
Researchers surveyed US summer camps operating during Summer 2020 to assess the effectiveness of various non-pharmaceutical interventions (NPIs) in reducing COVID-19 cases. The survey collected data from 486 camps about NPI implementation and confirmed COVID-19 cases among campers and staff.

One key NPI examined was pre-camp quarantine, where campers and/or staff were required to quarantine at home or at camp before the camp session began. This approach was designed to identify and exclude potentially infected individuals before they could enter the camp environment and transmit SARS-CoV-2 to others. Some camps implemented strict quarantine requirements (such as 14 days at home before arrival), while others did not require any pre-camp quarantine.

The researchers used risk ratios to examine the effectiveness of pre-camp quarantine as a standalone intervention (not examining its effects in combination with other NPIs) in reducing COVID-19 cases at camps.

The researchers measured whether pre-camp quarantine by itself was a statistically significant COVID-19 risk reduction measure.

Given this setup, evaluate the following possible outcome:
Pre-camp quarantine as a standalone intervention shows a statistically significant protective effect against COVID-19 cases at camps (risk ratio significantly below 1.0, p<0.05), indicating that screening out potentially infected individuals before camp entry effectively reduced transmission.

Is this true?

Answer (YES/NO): NO